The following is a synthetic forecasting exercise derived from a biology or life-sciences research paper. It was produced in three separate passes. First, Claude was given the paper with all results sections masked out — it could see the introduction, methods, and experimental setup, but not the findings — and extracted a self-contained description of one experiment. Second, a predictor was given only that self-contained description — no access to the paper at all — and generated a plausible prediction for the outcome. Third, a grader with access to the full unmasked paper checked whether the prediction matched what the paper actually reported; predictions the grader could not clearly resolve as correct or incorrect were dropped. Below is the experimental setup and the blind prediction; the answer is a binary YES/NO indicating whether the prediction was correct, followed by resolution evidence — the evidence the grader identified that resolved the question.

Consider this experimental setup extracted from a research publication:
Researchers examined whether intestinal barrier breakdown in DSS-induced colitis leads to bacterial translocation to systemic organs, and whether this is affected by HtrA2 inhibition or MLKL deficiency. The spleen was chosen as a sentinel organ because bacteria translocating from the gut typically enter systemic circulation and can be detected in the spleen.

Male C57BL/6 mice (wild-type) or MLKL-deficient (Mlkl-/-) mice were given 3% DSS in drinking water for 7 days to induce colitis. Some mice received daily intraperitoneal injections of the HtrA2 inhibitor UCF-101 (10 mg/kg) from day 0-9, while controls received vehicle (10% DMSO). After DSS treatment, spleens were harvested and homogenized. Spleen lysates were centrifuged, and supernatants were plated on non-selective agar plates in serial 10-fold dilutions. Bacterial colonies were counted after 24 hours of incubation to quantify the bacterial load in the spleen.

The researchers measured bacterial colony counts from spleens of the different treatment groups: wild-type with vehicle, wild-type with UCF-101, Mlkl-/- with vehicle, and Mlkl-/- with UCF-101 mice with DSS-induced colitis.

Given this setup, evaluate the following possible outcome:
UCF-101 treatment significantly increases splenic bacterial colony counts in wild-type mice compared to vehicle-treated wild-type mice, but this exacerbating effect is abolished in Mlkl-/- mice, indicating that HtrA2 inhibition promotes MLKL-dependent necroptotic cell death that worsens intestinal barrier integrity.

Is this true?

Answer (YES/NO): NO